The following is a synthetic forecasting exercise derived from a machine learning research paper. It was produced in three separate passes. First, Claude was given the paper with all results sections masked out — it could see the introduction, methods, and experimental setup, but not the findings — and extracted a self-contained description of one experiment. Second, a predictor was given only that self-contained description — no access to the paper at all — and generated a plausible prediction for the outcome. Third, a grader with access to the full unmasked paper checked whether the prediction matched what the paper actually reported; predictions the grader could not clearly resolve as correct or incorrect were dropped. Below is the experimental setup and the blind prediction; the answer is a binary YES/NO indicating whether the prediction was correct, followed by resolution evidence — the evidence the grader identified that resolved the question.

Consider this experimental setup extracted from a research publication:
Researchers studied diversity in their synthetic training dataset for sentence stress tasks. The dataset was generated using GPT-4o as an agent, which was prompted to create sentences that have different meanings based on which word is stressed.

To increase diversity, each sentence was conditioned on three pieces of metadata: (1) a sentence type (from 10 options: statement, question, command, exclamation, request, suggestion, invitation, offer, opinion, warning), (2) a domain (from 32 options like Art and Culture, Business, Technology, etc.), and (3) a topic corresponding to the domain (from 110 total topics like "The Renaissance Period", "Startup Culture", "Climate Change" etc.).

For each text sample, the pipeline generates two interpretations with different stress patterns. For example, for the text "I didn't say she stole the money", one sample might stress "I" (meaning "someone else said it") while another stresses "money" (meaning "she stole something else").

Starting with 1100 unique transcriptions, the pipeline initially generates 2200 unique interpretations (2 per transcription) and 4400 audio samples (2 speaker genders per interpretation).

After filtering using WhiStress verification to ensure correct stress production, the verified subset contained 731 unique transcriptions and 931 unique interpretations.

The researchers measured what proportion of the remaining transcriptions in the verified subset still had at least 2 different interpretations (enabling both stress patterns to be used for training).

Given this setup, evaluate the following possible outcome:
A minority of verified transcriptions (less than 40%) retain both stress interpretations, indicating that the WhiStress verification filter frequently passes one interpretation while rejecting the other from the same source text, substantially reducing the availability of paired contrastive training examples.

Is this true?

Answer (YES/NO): YES